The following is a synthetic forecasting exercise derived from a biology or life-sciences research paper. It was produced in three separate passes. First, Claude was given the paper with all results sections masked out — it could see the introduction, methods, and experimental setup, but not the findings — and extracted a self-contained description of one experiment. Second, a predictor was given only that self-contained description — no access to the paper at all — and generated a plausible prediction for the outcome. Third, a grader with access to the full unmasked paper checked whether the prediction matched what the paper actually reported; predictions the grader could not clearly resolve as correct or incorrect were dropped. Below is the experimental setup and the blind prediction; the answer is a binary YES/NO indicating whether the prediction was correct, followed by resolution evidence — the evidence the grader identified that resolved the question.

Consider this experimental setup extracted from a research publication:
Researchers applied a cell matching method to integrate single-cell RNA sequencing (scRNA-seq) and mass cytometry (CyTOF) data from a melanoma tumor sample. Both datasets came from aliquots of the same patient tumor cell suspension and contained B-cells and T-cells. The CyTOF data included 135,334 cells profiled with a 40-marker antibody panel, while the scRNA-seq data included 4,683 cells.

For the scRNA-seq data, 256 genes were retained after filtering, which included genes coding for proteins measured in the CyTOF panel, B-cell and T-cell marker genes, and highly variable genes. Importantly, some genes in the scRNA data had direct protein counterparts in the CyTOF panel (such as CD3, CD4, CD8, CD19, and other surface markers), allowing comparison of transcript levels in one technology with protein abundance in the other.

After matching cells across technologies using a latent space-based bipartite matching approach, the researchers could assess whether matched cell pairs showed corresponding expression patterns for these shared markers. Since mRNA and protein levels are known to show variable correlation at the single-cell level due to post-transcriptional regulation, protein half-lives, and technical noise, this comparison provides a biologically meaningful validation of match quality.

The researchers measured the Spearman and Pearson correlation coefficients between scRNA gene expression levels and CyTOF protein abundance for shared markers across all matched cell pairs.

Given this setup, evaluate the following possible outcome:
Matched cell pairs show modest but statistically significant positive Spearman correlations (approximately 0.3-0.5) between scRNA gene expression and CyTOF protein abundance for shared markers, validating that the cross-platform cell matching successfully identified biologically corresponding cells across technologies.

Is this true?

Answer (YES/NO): NO